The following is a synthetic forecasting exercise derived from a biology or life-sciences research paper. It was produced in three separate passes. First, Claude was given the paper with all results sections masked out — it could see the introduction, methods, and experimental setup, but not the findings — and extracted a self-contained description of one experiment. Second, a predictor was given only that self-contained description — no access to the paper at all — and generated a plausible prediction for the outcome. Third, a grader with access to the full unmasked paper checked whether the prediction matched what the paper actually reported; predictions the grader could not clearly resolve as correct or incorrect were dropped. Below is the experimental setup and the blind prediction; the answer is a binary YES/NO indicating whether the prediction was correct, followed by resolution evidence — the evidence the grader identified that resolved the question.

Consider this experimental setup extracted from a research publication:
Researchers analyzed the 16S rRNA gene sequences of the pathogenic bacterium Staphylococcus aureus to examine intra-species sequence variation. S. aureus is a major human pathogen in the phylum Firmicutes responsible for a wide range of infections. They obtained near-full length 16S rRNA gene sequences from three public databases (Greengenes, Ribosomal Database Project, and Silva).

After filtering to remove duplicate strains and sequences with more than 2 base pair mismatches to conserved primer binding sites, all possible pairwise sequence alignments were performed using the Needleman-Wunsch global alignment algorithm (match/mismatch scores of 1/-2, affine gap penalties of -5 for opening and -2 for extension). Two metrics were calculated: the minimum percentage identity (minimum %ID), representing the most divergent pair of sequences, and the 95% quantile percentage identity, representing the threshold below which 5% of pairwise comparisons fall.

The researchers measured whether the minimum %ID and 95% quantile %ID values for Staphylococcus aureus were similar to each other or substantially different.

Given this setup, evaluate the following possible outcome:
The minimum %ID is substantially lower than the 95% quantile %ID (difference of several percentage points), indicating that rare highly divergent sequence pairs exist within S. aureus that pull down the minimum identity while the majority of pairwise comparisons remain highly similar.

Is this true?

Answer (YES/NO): YES